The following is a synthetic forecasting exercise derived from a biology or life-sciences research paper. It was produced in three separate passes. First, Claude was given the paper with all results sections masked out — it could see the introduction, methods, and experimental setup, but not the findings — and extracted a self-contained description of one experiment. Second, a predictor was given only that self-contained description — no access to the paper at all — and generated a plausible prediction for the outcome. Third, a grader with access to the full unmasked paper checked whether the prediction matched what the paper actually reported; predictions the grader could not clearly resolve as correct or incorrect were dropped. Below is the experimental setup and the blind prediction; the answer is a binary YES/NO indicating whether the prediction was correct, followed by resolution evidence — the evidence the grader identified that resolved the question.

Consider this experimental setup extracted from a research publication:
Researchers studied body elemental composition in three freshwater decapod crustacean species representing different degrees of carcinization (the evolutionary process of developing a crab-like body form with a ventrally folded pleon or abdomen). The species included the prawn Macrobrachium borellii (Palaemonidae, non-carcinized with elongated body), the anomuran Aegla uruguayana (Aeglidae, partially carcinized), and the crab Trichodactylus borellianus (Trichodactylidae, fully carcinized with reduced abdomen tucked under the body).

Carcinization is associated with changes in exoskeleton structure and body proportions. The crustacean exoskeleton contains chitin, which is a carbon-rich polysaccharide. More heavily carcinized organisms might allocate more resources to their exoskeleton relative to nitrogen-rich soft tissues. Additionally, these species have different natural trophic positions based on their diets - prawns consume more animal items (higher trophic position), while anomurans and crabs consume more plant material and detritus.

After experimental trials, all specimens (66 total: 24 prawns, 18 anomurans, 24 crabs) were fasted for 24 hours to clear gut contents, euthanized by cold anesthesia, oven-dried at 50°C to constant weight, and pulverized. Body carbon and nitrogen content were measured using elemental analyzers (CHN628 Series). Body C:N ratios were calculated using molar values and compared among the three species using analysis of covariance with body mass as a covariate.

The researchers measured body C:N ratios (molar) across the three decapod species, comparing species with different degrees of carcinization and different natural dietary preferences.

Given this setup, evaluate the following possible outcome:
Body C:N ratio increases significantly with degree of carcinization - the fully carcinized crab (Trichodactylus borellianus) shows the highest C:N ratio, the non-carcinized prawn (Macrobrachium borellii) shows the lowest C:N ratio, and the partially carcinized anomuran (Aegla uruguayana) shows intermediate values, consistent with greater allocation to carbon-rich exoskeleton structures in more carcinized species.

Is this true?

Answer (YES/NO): NO